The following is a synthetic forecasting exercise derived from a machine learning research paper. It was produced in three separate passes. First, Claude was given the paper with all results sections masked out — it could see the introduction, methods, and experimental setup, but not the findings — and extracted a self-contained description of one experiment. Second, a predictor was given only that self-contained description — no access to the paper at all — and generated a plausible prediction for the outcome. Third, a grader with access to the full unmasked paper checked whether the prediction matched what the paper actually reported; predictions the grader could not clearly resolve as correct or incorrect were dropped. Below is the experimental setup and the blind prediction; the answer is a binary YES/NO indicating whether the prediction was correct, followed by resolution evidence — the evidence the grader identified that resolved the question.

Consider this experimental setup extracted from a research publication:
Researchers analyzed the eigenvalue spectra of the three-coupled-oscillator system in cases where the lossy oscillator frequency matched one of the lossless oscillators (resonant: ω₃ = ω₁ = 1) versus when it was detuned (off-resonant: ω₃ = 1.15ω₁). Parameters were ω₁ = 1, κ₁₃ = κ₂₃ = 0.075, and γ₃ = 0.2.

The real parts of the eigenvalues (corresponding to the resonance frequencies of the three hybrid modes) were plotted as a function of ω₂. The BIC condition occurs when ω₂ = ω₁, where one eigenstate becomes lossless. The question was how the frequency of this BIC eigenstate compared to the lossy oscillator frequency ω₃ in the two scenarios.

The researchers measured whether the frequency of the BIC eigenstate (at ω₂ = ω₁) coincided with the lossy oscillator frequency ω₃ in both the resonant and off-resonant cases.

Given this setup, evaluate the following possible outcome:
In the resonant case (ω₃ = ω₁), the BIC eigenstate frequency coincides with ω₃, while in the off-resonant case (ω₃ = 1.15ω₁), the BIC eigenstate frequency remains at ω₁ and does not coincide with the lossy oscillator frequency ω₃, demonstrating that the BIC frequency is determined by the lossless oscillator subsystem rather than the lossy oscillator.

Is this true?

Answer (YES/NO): YES